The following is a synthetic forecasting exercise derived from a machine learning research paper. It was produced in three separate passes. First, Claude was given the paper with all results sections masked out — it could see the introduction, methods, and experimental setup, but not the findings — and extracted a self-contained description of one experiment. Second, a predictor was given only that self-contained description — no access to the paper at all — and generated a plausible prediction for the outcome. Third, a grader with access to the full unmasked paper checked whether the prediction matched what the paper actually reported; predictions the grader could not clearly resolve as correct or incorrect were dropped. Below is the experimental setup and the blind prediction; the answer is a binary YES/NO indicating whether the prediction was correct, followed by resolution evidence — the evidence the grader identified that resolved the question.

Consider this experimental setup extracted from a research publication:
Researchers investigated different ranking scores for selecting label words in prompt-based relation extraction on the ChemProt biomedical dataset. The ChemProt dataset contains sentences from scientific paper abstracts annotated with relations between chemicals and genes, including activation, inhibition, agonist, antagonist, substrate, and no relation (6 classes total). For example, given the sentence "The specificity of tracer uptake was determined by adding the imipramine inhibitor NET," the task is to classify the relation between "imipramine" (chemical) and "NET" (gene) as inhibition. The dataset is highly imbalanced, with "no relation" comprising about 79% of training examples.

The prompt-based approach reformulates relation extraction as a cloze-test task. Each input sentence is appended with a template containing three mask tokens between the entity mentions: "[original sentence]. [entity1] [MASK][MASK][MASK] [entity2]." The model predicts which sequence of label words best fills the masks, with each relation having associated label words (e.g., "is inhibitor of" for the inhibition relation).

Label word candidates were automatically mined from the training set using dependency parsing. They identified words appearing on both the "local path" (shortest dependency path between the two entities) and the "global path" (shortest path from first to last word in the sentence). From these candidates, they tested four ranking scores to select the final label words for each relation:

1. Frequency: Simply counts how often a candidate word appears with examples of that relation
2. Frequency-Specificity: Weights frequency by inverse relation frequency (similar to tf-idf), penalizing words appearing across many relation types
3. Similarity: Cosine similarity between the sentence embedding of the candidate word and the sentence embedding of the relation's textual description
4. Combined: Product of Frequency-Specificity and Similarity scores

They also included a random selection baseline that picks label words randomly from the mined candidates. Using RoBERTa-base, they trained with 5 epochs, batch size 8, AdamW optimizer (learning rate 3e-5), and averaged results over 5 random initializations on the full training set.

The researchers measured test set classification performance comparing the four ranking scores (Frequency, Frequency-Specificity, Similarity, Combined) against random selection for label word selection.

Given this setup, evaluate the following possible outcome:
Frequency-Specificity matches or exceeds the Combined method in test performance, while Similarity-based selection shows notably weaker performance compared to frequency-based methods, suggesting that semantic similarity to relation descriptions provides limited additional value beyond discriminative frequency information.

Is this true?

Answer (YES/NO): NO